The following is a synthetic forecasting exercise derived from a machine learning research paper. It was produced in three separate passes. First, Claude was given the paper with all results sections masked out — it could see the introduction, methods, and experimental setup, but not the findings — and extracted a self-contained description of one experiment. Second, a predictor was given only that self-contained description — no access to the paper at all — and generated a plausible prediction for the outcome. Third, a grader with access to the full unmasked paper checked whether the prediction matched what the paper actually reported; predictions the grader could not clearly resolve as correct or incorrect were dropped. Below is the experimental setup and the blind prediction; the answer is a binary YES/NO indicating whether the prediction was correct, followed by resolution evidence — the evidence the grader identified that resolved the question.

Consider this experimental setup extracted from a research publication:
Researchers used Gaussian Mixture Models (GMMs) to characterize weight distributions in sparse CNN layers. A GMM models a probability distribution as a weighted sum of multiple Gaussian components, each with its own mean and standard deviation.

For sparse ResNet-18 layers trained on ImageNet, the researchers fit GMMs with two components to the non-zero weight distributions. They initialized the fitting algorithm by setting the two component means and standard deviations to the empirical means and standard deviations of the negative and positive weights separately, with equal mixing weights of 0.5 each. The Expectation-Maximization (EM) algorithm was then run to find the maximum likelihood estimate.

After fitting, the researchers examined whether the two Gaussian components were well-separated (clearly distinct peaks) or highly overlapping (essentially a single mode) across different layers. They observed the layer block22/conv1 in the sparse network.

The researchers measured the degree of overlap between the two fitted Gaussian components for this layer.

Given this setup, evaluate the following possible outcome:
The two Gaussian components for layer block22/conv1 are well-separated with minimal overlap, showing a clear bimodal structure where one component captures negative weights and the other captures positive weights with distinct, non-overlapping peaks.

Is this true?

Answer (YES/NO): NO